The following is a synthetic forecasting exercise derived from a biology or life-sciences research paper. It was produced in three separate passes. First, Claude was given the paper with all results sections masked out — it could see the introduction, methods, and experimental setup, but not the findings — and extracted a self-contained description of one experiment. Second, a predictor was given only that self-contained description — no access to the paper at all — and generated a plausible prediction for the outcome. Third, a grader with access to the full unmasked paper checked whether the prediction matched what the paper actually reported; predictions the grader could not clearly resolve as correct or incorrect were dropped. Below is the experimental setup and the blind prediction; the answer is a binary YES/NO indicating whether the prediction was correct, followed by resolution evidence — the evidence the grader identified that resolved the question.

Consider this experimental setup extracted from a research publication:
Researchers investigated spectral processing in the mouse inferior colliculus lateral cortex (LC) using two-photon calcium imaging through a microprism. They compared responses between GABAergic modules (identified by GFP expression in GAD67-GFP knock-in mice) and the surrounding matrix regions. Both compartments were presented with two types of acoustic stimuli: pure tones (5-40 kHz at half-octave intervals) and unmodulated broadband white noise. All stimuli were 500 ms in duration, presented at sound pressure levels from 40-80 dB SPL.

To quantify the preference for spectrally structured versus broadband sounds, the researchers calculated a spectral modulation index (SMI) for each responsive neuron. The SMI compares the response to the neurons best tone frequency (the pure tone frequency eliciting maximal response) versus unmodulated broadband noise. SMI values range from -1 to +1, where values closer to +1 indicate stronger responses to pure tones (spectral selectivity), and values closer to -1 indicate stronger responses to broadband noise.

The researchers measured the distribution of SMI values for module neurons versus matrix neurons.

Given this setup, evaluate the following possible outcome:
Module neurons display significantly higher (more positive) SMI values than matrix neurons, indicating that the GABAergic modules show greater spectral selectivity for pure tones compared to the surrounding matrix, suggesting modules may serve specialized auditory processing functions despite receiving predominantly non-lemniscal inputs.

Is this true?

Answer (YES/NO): NO